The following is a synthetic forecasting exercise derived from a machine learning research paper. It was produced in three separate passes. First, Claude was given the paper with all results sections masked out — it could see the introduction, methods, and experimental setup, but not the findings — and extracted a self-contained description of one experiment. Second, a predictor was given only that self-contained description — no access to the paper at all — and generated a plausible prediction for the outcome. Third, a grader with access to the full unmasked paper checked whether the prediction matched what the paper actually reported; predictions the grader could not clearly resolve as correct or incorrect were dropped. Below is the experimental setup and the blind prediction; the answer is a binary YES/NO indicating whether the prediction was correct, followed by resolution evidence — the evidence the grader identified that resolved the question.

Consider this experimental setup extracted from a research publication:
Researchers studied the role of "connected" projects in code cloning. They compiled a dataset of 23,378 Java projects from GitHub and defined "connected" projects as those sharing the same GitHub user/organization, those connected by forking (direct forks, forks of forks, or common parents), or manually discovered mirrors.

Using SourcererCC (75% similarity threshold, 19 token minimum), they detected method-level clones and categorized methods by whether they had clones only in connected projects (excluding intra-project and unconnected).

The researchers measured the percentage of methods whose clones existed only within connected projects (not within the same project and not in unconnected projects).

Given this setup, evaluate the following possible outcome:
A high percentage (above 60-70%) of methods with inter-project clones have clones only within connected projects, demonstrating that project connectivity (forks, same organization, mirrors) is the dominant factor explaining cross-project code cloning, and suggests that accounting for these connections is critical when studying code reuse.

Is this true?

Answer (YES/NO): NO